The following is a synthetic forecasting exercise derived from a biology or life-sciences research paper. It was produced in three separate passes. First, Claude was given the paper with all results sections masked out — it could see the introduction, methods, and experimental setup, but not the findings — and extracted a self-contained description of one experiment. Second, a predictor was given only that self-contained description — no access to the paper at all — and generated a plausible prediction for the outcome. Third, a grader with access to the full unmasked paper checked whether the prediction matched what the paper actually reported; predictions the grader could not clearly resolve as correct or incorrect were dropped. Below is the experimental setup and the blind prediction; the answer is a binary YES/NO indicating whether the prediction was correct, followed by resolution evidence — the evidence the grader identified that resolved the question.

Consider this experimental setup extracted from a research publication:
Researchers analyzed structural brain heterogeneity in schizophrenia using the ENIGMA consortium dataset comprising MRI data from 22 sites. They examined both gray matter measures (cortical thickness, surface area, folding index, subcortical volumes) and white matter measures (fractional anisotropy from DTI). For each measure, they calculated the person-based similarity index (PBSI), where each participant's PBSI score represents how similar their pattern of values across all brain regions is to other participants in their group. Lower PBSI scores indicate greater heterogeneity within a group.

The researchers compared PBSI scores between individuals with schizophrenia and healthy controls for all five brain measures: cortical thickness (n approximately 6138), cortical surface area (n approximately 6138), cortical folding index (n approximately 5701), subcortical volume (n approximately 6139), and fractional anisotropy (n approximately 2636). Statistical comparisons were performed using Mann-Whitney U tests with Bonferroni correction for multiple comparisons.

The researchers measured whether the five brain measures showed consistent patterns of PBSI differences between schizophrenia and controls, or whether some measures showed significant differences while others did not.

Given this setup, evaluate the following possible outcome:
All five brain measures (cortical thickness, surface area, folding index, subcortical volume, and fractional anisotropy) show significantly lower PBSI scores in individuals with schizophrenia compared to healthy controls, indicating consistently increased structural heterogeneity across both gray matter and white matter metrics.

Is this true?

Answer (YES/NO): NO